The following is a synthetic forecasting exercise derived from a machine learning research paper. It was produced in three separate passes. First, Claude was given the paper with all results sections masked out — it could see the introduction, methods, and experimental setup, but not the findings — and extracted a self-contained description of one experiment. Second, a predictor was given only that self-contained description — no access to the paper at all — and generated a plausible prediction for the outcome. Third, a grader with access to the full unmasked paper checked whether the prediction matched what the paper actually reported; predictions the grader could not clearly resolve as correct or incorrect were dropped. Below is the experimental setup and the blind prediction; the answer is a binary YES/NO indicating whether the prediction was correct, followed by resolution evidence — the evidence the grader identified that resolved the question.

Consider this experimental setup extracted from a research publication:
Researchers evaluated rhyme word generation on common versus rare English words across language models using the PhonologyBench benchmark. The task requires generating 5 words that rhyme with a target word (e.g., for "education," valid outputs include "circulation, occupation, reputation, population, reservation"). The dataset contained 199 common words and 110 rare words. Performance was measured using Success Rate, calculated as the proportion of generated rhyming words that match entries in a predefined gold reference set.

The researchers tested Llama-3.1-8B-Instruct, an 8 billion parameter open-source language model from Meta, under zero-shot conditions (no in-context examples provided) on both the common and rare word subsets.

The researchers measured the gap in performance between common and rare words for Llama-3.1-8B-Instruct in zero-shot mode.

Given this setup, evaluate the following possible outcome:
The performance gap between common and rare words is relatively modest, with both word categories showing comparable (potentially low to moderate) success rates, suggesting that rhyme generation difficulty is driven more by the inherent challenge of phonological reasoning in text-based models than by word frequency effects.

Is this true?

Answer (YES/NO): NO